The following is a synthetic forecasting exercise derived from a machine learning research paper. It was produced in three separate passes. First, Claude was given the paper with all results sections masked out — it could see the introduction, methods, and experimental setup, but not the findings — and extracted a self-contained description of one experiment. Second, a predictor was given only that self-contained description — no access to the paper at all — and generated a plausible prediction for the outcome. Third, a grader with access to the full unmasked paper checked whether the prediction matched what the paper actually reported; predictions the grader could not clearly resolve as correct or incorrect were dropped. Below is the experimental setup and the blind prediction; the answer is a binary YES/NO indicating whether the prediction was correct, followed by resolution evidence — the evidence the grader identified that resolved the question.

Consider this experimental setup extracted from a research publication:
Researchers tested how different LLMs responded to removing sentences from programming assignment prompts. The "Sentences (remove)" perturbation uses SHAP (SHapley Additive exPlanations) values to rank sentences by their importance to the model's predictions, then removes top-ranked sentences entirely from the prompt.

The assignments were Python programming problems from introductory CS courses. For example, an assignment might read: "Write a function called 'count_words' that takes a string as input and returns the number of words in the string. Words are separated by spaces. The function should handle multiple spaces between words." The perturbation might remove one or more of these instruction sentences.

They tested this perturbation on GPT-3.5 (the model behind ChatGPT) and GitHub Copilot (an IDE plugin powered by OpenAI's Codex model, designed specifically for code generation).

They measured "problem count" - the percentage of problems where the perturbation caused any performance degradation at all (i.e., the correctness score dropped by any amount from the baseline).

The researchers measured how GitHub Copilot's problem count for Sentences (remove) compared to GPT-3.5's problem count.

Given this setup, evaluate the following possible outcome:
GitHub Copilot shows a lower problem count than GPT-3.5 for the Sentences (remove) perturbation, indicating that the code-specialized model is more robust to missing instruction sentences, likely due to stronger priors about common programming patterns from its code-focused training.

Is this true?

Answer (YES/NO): YES